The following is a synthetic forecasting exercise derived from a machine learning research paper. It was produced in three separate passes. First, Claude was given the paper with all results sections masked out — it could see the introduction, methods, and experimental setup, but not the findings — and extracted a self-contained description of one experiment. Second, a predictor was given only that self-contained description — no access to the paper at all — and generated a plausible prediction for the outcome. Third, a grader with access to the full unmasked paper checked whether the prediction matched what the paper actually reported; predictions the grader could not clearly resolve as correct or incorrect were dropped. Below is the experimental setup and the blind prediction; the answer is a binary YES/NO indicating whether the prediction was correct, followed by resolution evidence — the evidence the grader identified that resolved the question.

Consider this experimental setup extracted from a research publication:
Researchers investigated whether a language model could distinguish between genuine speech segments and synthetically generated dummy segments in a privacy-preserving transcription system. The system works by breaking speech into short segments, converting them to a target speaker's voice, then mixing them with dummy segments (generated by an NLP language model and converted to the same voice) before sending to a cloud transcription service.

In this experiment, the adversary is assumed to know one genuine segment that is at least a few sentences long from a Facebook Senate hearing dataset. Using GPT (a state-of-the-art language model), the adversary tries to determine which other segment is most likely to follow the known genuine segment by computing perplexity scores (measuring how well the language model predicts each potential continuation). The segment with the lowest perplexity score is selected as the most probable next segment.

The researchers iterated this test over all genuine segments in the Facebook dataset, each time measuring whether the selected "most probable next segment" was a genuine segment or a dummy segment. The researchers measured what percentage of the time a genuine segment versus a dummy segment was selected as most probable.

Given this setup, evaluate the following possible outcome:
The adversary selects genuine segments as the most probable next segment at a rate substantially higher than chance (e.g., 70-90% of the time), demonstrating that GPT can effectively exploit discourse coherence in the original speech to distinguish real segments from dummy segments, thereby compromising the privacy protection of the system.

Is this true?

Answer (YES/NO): NO